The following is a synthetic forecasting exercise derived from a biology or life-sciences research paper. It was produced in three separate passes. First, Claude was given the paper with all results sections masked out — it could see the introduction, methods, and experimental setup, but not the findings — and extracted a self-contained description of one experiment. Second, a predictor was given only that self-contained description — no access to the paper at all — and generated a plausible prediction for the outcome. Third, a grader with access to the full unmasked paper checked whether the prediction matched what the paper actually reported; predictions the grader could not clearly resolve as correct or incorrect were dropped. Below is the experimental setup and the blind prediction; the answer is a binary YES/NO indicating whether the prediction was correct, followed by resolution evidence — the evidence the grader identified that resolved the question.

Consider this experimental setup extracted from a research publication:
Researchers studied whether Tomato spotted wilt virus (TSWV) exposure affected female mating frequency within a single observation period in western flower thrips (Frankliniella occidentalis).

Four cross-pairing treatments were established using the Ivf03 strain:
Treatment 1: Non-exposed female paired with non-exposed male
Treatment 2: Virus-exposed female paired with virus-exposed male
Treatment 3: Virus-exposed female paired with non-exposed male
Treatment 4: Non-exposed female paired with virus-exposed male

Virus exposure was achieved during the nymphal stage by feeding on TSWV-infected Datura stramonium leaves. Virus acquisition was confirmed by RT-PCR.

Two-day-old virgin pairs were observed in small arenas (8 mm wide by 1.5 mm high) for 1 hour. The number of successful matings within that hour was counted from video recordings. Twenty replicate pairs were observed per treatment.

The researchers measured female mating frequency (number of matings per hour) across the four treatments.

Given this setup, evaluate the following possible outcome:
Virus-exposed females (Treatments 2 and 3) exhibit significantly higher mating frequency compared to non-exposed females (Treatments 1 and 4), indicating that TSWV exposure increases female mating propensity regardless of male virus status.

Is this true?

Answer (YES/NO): NO